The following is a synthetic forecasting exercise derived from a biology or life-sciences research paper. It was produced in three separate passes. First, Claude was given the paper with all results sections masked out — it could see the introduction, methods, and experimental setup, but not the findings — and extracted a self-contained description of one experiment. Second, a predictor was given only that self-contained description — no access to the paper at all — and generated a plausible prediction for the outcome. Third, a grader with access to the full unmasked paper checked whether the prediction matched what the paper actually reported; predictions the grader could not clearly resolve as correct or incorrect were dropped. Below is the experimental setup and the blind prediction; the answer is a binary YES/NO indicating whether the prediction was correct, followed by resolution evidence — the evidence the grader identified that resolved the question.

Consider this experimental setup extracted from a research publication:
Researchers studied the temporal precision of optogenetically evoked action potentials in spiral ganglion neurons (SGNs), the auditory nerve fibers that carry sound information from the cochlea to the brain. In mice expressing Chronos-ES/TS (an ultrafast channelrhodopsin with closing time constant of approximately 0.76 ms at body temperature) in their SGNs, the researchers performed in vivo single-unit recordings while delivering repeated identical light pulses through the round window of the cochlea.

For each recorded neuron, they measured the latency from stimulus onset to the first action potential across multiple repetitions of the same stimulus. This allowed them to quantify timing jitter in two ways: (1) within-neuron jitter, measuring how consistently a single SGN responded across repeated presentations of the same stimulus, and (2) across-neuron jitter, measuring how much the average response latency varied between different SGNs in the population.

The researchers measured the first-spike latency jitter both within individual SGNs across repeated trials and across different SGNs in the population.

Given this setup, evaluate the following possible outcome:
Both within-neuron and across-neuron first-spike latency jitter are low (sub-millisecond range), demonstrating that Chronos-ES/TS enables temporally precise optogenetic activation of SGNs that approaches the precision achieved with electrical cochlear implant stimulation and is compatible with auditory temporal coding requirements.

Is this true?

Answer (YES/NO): NO